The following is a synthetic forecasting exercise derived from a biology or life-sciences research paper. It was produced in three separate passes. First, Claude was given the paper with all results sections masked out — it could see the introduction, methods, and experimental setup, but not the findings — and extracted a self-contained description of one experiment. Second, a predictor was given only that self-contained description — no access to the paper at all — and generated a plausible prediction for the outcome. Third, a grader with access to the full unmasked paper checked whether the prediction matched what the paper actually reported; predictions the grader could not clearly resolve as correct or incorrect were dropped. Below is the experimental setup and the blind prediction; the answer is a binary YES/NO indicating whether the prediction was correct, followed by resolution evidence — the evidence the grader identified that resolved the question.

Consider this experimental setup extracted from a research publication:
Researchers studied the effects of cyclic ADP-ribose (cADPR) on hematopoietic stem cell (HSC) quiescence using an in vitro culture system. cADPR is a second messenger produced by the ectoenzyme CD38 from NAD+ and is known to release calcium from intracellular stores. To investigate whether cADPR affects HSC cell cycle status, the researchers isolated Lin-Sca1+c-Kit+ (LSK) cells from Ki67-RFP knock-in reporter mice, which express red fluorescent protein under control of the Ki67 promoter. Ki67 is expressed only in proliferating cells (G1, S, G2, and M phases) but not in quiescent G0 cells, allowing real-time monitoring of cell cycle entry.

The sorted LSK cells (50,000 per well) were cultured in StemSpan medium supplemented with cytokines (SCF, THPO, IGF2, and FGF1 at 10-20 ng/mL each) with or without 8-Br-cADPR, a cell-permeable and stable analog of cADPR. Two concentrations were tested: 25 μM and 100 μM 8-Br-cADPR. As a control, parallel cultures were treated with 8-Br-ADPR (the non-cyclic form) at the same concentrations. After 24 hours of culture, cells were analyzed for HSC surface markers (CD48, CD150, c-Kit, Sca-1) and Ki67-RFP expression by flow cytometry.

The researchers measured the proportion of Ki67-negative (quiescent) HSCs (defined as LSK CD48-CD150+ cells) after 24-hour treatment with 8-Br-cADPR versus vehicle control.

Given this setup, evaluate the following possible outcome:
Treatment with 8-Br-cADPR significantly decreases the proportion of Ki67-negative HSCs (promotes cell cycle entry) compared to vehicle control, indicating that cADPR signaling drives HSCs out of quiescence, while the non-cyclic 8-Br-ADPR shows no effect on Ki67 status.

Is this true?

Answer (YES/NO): NO